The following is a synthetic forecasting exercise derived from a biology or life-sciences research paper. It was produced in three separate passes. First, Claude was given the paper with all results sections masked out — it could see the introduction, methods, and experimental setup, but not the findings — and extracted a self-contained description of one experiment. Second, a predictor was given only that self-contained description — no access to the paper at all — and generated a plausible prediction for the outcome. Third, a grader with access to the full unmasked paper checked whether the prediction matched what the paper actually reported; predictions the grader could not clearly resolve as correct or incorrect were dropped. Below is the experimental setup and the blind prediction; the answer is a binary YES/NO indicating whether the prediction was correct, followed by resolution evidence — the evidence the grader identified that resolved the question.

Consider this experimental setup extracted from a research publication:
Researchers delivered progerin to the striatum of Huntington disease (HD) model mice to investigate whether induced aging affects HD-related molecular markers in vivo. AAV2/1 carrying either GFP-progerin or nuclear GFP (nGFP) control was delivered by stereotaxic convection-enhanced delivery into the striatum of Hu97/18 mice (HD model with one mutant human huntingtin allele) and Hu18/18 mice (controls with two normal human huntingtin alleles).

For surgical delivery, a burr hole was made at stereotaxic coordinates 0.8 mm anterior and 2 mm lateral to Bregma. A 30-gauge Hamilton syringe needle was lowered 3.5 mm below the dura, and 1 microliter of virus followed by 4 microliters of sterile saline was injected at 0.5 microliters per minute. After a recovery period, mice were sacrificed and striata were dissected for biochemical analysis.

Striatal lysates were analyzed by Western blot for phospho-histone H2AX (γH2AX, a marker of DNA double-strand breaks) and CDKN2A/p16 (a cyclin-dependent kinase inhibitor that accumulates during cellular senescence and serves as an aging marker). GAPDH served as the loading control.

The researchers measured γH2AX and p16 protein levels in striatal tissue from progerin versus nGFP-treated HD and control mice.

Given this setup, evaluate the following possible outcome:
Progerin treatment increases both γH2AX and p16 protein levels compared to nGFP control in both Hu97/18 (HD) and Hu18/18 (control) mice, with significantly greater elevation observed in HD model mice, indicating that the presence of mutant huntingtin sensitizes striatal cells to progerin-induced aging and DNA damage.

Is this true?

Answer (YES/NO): NO